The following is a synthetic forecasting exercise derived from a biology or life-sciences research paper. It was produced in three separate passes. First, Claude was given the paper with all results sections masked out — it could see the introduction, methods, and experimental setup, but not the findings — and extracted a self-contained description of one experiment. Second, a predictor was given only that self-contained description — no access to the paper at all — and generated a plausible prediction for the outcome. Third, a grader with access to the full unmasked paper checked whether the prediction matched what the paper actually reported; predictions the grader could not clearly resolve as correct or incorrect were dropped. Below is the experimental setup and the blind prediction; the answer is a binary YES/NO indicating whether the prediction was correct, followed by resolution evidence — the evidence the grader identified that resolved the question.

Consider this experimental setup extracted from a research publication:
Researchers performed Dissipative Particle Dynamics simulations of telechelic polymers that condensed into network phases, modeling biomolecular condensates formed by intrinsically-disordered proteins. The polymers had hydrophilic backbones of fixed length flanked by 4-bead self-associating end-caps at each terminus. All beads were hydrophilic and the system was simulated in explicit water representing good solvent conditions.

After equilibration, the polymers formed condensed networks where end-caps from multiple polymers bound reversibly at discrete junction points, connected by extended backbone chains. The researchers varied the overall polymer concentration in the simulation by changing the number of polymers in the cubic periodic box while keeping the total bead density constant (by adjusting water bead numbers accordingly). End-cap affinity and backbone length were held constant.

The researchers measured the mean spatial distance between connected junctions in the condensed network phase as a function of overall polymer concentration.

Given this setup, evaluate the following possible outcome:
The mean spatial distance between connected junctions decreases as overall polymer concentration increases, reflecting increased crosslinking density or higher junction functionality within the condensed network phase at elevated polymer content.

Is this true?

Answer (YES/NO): NO